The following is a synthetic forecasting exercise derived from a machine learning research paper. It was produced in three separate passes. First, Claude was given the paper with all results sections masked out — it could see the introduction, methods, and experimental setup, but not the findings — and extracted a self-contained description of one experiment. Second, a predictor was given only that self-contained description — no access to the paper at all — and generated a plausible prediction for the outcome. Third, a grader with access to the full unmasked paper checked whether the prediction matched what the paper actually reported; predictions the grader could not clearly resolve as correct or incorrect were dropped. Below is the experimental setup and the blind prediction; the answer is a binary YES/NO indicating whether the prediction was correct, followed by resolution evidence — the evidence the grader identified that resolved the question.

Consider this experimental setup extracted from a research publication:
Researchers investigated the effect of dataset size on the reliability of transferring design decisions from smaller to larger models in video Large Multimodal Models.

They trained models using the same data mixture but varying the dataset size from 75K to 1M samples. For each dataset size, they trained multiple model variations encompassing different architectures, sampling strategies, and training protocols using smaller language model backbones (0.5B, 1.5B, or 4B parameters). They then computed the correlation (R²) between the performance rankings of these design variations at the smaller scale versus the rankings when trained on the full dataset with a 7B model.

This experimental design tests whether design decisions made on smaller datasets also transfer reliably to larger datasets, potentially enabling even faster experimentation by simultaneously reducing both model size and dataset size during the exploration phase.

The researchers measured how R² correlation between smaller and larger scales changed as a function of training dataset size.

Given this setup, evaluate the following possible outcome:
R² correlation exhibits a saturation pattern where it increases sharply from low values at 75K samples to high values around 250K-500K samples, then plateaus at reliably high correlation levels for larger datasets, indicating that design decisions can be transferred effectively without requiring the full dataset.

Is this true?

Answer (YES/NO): YES